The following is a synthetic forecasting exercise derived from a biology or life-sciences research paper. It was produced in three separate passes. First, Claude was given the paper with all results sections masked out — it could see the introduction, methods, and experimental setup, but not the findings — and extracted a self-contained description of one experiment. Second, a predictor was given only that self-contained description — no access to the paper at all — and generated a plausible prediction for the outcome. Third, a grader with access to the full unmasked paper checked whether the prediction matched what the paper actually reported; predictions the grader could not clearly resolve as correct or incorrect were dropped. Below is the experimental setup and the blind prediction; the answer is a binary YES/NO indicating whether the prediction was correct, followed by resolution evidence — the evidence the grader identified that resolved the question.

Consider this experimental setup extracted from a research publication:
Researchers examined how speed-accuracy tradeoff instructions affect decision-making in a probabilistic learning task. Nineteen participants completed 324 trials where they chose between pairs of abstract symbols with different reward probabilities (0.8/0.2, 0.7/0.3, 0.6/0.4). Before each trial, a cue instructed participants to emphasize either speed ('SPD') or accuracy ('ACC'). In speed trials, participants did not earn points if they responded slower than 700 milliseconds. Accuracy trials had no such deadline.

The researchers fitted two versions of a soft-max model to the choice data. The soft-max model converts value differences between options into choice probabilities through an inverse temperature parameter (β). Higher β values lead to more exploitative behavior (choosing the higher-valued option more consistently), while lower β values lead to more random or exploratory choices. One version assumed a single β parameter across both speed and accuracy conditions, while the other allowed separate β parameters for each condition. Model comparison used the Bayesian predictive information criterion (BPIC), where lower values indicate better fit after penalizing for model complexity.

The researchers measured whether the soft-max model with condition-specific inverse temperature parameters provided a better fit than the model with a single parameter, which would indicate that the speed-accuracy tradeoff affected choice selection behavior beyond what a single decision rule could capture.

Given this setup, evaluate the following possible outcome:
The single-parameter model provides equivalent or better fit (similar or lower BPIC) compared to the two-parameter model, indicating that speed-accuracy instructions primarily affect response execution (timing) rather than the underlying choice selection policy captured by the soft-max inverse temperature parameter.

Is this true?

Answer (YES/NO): YES